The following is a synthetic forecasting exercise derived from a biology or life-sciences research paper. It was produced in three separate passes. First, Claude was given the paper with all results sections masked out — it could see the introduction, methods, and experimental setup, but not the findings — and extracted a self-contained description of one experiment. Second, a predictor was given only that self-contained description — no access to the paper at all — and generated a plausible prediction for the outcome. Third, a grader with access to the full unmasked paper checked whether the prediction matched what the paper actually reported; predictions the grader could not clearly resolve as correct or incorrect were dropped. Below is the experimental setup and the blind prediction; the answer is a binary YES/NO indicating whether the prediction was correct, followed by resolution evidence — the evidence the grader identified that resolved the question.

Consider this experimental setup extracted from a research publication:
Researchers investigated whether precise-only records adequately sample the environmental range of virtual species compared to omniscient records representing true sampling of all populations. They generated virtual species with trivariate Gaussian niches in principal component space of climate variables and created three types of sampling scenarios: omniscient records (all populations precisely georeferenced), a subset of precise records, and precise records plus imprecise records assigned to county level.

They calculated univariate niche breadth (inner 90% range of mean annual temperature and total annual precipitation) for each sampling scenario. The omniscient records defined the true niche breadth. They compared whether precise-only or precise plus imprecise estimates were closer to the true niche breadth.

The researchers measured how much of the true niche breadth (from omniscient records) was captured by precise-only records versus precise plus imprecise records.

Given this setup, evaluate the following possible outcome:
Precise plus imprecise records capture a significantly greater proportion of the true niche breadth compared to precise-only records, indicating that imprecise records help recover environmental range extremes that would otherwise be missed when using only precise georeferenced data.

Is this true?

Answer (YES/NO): YES